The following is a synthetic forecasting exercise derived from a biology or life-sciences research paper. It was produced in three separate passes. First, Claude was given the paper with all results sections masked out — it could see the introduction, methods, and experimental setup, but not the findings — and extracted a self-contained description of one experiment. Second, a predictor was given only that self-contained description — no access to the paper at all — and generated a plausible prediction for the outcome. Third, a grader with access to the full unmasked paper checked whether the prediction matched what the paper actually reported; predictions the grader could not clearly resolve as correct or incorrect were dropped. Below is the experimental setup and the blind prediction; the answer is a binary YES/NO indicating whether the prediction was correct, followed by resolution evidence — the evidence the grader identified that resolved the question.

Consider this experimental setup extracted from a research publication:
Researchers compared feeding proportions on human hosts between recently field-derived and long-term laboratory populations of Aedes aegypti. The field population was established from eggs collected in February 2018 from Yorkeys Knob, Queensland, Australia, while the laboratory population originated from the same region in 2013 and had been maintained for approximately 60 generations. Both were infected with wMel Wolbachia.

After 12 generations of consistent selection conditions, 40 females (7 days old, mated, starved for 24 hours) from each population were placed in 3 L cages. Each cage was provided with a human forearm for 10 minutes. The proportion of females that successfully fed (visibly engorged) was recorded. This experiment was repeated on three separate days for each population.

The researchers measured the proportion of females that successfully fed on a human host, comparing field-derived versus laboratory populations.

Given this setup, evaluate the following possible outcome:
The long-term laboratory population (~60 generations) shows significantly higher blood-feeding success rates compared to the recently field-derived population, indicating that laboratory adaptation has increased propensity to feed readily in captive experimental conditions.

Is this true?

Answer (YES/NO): NO